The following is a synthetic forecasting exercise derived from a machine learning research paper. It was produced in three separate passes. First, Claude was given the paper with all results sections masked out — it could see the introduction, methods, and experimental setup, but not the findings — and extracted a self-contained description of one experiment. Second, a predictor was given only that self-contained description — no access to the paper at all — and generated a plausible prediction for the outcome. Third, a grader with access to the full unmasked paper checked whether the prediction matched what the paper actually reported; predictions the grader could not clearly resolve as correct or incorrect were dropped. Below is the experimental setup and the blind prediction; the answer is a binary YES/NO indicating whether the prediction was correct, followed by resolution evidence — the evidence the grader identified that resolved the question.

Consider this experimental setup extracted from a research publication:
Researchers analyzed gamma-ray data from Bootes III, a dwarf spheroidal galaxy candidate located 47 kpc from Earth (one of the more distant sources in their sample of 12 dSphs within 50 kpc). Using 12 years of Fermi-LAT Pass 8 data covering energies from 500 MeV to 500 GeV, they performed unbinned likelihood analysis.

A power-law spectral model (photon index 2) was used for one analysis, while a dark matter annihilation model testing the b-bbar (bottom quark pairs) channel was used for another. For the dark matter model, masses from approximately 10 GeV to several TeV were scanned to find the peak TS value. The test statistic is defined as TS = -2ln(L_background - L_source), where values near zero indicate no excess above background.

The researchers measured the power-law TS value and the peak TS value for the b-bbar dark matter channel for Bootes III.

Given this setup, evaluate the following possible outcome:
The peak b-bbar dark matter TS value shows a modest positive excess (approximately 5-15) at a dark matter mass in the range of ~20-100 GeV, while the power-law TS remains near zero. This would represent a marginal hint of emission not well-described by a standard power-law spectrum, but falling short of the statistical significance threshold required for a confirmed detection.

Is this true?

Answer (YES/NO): NO